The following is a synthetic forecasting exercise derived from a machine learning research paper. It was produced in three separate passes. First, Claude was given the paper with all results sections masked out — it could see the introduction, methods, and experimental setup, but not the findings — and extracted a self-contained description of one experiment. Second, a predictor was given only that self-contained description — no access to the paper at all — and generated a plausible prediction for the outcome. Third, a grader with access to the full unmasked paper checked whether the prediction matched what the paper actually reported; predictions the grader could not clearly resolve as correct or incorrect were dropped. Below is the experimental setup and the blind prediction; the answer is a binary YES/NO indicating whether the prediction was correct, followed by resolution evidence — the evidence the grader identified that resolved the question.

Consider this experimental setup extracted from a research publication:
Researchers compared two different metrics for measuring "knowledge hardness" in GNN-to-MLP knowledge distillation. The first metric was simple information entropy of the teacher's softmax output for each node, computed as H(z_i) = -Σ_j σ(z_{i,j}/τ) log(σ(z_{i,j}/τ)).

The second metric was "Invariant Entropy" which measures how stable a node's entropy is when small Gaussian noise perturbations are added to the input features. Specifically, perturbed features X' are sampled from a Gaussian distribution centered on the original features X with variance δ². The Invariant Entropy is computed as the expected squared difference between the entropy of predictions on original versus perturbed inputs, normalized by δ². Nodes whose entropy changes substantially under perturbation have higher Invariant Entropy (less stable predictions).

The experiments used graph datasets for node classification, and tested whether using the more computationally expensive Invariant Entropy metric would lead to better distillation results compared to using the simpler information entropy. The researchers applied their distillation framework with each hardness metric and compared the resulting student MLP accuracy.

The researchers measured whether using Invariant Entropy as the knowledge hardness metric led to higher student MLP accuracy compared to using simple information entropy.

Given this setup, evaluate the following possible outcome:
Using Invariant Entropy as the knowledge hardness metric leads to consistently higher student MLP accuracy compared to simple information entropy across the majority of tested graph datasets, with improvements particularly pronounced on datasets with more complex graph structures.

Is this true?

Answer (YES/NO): NO